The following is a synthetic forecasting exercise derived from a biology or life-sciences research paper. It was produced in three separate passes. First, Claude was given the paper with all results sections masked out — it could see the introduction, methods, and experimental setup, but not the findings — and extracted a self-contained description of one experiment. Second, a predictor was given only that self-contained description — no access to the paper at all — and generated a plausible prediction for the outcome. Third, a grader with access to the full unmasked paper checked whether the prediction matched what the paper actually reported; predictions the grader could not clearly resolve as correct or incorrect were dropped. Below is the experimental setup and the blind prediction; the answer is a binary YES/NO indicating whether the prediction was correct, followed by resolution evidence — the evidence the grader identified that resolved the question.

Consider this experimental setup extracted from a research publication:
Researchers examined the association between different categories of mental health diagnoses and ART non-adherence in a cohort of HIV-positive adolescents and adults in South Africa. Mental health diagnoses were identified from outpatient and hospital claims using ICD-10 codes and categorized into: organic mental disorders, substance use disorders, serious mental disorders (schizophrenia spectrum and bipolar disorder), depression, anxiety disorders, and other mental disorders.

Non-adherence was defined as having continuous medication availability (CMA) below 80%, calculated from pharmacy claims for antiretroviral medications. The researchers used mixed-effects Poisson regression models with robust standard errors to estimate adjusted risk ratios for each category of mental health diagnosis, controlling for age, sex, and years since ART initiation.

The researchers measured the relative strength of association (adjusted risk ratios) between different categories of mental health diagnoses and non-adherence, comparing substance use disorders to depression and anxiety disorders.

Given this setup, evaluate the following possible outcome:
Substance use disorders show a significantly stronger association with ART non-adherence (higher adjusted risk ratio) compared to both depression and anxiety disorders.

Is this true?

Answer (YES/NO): YES